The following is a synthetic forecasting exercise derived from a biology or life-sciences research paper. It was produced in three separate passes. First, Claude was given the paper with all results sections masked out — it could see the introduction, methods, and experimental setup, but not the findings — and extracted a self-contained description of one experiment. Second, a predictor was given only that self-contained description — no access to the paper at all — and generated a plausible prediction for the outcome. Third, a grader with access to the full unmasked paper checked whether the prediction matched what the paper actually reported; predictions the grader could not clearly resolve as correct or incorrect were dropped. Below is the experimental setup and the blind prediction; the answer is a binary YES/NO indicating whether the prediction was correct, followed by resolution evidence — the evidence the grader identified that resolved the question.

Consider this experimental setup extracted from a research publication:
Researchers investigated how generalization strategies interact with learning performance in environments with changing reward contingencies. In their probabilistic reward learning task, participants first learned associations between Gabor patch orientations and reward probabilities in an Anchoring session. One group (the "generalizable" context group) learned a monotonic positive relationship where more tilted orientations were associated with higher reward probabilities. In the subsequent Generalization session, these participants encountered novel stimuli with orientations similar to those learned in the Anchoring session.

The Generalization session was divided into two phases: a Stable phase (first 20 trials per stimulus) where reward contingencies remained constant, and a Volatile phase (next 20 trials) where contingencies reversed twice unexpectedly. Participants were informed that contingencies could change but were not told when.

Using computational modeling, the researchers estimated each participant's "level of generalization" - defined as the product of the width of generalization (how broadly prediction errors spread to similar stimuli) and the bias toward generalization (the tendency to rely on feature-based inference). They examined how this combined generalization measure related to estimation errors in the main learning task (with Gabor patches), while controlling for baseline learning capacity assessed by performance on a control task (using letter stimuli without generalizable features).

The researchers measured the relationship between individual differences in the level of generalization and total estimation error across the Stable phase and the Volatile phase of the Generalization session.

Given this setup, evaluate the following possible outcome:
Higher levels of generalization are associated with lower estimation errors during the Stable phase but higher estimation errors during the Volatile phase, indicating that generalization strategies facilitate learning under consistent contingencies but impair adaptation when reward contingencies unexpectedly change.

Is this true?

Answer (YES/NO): YES